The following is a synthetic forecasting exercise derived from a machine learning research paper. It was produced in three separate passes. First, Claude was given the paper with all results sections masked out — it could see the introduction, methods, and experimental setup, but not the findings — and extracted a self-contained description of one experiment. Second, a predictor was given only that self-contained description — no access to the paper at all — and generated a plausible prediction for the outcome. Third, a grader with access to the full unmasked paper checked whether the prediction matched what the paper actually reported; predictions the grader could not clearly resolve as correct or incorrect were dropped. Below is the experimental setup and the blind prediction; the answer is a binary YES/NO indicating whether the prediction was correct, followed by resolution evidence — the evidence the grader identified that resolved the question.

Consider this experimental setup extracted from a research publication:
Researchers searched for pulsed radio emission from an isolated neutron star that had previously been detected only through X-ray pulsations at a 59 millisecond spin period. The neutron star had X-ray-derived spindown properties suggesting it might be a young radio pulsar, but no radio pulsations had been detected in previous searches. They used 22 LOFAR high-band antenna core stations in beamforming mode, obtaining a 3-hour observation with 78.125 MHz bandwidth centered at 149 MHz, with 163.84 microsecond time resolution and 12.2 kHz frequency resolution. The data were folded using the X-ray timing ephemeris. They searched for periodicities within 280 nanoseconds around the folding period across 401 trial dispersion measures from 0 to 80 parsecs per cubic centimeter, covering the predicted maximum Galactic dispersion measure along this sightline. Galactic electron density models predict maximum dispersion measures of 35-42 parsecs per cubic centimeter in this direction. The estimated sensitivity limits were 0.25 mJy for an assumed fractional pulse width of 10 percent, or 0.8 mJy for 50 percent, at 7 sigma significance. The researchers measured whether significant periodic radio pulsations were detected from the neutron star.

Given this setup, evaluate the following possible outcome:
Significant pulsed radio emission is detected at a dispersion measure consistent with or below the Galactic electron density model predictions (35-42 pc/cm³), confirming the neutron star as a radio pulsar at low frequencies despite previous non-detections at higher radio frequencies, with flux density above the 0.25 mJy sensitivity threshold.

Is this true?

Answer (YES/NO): NO